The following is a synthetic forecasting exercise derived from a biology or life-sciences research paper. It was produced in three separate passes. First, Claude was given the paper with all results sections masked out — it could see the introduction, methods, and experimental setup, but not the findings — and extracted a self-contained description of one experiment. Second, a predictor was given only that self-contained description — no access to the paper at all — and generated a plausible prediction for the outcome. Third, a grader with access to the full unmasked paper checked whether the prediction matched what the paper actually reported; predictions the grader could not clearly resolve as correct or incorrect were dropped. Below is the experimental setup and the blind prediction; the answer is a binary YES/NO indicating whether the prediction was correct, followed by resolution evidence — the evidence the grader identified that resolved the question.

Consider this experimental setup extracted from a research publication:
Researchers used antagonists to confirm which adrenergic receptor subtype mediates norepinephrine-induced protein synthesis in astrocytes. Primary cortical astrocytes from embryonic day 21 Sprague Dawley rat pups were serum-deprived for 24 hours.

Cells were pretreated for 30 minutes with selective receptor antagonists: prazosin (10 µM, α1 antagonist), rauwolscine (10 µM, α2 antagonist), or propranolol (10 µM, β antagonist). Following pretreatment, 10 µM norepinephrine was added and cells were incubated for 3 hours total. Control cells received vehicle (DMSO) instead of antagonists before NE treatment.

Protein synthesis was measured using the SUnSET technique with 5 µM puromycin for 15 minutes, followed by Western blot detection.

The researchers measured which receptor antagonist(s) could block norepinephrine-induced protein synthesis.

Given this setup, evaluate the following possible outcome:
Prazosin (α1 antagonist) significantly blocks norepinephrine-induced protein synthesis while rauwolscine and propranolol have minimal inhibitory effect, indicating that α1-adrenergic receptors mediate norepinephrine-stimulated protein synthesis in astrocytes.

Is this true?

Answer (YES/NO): NO